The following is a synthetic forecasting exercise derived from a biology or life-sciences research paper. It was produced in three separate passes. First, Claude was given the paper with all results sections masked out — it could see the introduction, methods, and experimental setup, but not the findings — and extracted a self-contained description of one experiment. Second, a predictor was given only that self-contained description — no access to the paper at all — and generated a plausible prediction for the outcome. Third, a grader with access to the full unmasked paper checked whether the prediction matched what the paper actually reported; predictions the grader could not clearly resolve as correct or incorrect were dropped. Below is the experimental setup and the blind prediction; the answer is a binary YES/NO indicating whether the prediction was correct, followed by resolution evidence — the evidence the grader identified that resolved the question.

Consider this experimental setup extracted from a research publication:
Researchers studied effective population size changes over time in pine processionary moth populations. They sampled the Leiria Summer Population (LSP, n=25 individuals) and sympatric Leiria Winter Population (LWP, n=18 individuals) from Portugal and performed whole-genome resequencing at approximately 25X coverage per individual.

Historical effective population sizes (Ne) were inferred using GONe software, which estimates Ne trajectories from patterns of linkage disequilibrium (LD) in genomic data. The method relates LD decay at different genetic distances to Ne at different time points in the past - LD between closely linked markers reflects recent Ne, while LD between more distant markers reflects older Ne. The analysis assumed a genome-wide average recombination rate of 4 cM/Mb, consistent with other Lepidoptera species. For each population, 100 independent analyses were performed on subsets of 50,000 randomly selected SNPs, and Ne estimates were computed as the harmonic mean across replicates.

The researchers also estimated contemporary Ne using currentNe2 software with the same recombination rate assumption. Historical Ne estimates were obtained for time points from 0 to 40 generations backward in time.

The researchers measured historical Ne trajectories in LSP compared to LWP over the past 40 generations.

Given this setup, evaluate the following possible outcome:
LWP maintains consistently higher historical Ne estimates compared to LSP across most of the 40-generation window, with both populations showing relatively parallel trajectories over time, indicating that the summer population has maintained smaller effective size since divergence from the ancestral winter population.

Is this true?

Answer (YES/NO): YES